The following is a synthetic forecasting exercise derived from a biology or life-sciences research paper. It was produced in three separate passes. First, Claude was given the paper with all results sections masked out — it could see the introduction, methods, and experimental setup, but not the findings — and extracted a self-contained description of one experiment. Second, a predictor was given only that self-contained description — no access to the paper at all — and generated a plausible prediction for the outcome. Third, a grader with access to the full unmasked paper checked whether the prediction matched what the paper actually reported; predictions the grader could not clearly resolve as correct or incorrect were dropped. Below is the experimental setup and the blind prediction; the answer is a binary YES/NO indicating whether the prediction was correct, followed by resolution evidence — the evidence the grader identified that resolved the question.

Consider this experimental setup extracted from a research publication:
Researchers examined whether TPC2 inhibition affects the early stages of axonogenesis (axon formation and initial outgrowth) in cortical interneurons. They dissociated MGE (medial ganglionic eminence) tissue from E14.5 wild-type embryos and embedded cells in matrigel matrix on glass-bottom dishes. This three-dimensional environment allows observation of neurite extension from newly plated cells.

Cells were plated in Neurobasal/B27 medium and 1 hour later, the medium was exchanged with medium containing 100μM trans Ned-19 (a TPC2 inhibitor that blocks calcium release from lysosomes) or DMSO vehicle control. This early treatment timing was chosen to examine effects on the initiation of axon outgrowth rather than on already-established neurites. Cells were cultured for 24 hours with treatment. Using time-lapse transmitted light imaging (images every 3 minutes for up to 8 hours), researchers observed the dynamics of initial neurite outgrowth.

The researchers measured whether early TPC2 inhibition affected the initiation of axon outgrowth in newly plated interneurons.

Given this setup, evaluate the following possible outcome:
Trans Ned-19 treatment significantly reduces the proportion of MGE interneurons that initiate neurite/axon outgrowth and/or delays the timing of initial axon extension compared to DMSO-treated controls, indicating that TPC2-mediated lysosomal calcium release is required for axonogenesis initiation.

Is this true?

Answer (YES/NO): YES